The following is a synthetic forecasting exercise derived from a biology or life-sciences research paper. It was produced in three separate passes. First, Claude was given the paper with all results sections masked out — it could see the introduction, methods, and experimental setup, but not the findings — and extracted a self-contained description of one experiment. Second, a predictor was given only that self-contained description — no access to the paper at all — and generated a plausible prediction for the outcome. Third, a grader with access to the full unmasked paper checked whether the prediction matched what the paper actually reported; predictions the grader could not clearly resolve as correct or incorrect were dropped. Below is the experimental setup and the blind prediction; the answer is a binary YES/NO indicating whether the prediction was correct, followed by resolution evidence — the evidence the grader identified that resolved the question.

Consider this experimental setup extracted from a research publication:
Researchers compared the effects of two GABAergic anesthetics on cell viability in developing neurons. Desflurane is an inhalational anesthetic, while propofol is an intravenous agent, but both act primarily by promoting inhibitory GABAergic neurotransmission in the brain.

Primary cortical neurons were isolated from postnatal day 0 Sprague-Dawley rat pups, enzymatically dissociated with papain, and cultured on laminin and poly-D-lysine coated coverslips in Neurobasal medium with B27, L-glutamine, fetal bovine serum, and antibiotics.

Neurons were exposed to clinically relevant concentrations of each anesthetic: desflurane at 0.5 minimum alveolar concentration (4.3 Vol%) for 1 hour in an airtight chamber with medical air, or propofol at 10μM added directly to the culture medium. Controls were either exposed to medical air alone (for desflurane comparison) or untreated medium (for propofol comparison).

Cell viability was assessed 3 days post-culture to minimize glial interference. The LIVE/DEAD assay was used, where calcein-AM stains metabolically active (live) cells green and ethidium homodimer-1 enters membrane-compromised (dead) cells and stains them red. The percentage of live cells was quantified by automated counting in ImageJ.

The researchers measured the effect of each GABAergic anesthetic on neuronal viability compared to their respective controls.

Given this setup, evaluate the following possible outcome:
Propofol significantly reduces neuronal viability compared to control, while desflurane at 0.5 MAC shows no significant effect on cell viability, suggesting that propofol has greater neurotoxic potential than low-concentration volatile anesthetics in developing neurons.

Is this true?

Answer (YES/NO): NO